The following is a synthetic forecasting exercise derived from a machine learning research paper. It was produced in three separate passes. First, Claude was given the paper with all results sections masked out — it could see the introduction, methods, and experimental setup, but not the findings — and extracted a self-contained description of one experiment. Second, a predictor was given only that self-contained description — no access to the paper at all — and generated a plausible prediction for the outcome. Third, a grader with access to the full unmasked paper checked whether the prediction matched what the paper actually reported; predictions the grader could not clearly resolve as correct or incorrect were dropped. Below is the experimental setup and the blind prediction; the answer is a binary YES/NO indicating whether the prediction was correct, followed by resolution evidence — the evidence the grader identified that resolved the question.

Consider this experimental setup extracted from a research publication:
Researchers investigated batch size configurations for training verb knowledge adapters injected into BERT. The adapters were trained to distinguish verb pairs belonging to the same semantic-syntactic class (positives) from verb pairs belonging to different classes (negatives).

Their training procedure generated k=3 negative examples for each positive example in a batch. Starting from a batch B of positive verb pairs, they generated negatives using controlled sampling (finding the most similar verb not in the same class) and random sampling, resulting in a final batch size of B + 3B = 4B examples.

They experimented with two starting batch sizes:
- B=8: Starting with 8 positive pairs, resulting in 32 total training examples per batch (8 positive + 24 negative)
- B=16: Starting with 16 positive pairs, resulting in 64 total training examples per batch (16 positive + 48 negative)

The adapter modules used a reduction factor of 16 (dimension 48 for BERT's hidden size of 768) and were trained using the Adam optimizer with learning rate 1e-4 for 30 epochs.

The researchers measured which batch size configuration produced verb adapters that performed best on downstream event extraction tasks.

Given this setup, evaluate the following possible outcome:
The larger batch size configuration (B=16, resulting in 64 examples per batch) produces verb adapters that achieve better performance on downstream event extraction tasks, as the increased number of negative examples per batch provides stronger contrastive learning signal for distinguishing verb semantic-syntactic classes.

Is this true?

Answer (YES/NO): YES